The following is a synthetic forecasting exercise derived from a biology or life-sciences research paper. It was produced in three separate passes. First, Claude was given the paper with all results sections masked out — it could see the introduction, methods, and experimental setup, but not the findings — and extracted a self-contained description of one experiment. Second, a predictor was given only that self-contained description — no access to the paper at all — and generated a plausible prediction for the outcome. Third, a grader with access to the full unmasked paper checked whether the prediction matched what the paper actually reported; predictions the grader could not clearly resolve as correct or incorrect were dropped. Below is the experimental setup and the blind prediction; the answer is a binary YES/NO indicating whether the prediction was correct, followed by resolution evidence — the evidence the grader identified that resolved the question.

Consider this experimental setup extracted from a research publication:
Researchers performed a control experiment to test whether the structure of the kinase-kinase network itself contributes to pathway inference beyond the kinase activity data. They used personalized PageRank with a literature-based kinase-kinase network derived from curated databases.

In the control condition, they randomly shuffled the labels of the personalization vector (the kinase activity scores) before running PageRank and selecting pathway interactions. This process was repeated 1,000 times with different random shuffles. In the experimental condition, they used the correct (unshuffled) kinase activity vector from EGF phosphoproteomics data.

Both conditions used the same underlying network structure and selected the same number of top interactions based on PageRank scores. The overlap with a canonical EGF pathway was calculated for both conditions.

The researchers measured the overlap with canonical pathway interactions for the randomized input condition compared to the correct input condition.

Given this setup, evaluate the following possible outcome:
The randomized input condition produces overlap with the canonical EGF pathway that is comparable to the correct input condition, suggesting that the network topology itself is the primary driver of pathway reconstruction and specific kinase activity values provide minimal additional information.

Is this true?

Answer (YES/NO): NO